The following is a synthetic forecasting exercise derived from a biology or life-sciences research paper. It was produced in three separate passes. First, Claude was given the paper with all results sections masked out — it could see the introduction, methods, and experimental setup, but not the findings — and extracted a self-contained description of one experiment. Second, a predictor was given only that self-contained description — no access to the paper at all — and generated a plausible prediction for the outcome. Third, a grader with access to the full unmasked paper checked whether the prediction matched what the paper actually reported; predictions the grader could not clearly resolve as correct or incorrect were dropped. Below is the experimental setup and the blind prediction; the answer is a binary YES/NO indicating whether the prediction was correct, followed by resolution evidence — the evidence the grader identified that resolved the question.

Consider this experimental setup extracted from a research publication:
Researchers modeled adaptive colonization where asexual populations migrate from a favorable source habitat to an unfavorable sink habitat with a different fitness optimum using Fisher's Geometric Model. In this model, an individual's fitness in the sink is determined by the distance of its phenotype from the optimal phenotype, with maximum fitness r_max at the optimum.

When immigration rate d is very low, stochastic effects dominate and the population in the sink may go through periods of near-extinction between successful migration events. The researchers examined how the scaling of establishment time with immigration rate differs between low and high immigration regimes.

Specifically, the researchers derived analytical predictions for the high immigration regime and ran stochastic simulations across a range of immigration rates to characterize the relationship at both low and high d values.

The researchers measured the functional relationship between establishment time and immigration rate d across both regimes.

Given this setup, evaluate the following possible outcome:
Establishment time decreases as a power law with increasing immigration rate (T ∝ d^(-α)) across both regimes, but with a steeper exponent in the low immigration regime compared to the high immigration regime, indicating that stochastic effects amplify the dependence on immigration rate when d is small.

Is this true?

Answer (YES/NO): NO